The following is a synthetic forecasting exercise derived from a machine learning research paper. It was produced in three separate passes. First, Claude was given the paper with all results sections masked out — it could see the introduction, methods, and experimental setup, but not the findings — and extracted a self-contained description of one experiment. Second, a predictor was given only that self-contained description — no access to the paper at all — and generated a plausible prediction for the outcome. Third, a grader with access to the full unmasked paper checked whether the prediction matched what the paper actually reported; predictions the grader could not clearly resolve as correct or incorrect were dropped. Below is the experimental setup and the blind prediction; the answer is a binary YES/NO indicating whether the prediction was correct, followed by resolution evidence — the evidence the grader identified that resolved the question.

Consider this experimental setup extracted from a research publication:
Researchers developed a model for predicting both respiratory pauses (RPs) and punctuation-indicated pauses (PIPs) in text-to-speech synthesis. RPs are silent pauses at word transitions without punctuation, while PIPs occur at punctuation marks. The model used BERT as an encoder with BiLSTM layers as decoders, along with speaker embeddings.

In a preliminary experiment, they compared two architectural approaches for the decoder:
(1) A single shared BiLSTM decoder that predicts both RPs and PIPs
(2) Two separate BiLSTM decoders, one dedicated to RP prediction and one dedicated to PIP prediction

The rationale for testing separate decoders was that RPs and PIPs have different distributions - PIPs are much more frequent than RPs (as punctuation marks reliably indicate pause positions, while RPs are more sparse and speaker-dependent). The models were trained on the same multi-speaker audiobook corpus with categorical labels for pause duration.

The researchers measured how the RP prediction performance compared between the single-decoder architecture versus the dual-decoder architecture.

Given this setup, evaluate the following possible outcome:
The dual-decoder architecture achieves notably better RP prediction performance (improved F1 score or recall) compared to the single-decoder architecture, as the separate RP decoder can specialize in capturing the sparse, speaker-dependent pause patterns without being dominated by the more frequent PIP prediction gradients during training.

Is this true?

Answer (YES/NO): YES